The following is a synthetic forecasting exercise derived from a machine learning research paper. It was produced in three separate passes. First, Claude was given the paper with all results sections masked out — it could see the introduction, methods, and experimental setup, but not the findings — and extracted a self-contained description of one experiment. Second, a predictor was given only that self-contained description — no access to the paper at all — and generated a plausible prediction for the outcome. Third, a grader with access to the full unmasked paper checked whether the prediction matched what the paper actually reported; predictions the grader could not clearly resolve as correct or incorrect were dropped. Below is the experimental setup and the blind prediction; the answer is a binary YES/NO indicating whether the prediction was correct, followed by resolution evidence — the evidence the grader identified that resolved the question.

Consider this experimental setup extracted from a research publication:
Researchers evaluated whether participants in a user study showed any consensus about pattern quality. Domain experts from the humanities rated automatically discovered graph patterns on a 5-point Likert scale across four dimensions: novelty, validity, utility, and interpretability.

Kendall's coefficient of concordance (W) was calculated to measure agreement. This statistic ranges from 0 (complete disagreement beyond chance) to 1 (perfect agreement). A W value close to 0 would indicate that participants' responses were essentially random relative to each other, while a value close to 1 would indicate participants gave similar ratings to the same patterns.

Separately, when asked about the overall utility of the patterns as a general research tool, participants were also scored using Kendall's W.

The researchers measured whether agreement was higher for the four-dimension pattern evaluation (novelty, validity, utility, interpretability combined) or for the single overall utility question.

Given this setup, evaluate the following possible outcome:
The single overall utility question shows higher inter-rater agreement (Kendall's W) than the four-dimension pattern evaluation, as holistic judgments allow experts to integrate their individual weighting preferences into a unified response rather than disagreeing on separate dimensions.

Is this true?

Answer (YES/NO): YES